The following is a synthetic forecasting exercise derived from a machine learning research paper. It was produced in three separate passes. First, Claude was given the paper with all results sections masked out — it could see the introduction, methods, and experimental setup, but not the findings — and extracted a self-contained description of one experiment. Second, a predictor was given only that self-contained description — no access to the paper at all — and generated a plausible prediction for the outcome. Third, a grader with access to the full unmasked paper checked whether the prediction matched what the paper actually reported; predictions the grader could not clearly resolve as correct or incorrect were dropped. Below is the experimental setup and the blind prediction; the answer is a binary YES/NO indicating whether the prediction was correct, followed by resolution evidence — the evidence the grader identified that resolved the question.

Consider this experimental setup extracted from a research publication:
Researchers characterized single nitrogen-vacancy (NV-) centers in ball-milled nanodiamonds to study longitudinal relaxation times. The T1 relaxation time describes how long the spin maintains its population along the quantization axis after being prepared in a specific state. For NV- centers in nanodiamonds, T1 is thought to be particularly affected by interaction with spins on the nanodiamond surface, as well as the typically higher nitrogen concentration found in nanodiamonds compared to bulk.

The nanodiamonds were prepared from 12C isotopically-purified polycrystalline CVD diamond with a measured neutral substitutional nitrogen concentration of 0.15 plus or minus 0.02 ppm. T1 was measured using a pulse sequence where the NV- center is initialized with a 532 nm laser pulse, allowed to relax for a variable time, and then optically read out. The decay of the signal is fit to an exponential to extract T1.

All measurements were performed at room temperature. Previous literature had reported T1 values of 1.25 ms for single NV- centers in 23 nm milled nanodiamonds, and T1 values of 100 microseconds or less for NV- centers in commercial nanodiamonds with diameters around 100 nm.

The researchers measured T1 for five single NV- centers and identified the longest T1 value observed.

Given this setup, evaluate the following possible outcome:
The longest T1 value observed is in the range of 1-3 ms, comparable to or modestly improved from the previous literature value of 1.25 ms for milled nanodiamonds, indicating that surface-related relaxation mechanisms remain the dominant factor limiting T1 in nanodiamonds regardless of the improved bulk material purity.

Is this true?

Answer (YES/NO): NO